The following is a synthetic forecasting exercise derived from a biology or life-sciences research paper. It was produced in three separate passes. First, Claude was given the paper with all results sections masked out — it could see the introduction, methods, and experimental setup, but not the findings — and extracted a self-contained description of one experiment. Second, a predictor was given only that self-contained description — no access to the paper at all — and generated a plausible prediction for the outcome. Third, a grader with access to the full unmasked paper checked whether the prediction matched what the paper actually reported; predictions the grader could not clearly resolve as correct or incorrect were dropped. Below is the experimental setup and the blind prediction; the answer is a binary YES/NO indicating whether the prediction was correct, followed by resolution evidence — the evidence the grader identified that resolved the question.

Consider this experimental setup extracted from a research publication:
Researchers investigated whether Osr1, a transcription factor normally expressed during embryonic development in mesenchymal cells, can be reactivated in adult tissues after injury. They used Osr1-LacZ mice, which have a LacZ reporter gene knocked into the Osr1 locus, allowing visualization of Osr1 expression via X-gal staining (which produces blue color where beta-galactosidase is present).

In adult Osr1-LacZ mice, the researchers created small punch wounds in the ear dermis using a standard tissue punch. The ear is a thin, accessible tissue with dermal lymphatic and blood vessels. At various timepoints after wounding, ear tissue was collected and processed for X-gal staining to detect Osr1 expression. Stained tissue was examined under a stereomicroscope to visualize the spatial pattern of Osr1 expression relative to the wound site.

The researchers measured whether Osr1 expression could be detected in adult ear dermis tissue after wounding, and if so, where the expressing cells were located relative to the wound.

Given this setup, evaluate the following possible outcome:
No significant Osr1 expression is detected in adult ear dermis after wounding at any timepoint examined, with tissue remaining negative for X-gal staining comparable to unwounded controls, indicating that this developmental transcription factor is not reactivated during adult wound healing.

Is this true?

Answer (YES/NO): NO